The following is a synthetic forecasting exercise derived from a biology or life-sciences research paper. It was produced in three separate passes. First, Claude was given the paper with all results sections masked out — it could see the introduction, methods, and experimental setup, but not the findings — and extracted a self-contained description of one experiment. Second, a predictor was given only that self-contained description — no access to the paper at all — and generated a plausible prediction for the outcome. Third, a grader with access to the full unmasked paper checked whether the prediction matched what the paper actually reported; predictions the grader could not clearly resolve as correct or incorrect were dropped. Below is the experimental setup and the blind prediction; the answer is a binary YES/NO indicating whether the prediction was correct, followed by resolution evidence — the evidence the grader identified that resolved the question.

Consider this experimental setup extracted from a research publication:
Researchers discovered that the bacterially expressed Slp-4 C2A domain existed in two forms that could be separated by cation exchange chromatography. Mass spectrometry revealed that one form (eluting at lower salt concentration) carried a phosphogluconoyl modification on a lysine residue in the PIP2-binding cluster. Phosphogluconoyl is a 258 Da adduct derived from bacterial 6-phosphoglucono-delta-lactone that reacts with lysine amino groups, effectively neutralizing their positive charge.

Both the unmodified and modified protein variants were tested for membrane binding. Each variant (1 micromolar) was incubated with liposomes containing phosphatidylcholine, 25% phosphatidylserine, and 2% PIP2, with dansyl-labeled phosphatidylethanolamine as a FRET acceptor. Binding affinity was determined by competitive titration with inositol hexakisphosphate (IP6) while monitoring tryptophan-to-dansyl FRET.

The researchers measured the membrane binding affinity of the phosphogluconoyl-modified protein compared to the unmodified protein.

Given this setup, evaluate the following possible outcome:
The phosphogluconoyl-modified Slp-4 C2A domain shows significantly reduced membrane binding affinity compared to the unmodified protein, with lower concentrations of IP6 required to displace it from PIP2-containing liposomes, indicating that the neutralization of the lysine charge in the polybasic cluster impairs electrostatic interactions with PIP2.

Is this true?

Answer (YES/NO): YES